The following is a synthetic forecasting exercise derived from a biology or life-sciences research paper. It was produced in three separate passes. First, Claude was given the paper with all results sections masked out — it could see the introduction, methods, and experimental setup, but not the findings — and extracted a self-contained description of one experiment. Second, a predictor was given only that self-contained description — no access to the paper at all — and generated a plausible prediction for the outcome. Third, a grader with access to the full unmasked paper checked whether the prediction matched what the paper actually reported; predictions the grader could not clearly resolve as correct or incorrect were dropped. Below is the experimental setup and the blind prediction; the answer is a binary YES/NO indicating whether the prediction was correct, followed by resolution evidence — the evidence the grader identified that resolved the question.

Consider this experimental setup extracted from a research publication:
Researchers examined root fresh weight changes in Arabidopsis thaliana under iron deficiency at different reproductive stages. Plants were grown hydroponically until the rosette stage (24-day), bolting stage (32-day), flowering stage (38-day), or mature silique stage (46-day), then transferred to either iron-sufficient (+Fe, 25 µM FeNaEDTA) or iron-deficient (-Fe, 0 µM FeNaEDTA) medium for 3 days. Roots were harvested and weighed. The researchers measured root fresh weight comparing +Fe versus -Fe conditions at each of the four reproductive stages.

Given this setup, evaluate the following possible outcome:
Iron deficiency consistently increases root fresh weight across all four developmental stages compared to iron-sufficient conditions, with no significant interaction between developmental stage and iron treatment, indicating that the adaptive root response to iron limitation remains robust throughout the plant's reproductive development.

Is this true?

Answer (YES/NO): NO